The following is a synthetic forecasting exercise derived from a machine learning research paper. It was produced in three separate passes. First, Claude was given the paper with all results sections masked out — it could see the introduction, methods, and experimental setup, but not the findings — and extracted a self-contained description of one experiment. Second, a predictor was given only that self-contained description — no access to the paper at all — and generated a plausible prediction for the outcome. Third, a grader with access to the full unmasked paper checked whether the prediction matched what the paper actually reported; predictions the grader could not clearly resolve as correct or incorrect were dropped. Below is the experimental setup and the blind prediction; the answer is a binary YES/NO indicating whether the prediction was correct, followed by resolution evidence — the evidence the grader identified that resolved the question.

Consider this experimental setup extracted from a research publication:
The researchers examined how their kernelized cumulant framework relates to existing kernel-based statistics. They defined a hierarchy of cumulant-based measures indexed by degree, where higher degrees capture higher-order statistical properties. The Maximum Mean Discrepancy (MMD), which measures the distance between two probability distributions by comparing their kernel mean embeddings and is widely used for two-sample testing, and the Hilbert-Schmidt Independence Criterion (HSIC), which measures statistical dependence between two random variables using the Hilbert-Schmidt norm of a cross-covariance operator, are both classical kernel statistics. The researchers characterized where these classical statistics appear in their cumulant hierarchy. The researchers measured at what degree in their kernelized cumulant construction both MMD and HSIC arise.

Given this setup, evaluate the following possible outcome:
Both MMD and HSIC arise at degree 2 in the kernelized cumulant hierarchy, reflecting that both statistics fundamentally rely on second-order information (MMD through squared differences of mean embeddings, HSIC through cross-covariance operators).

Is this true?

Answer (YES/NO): NO